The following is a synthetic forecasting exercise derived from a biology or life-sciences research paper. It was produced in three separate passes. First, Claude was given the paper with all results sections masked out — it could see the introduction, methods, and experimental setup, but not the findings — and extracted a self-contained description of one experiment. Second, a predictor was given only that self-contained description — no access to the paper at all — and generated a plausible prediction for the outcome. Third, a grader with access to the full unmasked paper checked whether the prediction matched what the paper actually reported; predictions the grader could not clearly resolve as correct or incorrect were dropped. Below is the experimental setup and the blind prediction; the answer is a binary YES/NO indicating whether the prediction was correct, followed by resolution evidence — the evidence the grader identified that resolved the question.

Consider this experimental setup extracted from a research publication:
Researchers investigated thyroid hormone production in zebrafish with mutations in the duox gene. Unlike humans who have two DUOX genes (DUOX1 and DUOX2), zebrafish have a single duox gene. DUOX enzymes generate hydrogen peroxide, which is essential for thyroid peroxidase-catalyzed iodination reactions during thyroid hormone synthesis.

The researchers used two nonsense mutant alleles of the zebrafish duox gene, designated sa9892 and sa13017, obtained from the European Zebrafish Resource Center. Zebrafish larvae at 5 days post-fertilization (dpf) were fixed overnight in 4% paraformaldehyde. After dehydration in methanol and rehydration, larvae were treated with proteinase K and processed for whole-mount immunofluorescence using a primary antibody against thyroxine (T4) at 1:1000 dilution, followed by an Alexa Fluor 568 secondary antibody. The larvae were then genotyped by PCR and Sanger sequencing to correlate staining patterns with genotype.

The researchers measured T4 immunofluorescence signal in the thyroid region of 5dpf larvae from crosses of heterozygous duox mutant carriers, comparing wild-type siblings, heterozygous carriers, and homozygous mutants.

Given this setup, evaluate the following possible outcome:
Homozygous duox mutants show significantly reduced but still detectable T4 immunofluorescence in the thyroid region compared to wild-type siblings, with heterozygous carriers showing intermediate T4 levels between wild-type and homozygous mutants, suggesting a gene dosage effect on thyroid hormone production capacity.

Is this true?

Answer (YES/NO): NO